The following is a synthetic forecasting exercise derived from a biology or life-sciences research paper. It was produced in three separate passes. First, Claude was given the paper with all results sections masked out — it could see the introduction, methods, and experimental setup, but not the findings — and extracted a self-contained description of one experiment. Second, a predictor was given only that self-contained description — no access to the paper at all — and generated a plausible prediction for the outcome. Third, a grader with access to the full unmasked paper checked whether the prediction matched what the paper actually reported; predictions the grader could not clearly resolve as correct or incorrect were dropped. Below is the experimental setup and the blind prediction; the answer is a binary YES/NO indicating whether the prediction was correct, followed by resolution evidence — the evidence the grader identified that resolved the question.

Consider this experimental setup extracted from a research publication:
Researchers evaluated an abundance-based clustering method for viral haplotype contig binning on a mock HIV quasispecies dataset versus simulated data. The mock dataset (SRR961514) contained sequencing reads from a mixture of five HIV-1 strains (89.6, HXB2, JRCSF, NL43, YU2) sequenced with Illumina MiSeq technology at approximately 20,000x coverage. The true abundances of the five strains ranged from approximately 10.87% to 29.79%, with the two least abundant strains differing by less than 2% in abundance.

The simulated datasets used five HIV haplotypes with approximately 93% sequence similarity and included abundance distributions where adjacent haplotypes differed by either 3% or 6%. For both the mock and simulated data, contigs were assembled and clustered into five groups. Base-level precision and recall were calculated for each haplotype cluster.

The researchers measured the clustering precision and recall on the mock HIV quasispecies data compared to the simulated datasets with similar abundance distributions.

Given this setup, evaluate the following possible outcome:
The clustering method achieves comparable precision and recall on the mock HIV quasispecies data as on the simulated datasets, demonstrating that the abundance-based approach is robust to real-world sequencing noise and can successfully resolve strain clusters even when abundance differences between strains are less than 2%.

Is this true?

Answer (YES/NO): NO